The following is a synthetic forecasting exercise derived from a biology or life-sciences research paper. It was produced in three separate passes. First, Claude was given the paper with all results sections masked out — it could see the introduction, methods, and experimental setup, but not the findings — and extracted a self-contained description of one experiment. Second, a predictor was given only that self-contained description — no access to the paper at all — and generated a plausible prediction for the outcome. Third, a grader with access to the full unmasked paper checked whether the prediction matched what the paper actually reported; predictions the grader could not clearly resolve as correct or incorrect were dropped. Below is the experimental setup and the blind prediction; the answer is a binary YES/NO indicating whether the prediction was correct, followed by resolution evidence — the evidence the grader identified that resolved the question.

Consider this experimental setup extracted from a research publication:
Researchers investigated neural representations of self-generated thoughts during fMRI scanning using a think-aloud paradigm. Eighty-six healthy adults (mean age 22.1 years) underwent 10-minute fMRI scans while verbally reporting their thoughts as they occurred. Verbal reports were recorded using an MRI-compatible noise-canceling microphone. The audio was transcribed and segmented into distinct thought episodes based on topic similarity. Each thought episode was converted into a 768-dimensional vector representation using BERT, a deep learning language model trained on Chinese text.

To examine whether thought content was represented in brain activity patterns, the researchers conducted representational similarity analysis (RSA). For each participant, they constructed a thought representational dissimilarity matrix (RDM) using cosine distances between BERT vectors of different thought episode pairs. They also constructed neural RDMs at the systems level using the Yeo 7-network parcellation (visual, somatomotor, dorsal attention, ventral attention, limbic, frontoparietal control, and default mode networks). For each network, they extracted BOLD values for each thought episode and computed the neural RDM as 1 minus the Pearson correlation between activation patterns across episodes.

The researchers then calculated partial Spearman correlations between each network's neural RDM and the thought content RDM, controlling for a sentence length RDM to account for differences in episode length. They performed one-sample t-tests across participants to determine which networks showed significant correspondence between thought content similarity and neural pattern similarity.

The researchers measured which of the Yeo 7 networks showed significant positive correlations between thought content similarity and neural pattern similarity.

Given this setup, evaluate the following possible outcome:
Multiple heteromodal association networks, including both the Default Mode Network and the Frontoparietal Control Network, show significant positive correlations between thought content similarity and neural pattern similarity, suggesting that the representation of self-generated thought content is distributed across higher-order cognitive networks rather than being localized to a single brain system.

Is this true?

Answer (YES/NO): NO